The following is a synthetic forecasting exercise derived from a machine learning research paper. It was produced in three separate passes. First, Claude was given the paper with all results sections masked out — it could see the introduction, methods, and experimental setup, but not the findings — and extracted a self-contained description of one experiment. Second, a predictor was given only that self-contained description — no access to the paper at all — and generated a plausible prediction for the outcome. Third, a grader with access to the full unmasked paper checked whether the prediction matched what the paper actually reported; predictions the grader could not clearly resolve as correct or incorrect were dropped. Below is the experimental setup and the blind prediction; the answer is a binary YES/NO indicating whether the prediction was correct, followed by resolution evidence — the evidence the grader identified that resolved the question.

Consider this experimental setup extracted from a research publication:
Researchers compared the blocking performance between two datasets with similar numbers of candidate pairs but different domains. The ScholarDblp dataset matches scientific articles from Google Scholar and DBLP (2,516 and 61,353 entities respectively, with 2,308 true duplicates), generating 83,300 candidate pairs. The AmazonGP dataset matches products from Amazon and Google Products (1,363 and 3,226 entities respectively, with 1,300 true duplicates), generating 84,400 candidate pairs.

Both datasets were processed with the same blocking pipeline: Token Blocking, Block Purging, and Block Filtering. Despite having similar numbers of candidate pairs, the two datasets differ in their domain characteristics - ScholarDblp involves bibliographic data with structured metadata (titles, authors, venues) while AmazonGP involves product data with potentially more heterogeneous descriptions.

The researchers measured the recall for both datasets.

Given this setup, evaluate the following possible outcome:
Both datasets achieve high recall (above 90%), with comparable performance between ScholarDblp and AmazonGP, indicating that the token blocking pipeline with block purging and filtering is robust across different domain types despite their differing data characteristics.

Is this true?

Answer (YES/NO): NO